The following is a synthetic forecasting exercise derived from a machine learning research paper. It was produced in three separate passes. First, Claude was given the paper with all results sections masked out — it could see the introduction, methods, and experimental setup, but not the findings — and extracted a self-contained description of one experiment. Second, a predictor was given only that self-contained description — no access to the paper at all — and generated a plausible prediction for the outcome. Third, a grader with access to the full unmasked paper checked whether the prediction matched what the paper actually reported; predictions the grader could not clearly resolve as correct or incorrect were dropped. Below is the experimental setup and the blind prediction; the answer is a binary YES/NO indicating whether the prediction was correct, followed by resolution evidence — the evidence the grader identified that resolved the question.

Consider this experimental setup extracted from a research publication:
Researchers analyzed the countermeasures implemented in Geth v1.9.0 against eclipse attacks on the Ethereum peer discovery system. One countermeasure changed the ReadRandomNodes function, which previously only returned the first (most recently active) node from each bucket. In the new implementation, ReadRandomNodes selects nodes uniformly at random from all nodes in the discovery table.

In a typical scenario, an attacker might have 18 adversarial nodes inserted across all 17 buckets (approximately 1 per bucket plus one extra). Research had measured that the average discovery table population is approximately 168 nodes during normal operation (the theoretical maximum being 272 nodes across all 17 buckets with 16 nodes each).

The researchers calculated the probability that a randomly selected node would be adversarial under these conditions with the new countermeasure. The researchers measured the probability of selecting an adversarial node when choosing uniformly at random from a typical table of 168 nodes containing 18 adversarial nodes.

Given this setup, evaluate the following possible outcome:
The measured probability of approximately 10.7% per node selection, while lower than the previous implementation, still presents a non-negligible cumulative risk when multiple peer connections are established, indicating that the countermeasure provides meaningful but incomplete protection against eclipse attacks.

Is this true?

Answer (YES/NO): NO